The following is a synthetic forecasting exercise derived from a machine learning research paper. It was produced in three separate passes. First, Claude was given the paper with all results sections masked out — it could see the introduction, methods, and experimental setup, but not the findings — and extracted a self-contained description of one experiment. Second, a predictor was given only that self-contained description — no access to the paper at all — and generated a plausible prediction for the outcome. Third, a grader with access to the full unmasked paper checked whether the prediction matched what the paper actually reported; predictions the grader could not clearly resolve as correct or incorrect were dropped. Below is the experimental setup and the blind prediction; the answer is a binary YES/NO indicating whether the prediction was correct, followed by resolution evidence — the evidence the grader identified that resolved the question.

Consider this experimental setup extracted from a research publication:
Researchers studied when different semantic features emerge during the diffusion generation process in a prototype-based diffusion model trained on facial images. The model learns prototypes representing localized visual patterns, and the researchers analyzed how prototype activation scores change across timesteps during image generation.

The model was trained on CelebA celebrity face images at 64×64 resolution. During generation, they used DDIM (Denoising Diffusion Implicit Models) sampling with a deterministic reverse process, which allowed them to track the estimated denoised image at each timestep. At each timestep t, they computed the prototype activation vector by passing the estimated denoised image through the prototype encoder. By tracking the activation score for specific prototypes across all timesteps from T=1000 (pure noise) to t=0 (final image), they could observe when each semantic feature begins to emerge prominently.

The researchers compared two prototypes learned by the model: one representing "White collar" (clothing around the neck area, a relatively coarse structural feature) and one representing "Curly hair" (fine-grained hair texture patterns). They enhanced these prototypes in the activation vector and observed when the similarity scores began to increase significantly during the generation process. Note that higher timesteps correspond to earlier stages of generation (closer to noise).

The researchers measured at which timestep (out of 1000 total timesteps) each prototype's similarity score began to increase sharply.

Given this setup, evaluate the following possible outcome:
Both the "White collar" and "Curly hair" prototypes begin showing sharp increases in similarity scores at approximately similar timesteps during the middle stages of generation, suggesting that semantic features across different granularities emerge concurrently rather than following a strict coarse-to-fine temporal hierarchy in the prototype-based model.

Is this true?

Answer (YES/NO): NO